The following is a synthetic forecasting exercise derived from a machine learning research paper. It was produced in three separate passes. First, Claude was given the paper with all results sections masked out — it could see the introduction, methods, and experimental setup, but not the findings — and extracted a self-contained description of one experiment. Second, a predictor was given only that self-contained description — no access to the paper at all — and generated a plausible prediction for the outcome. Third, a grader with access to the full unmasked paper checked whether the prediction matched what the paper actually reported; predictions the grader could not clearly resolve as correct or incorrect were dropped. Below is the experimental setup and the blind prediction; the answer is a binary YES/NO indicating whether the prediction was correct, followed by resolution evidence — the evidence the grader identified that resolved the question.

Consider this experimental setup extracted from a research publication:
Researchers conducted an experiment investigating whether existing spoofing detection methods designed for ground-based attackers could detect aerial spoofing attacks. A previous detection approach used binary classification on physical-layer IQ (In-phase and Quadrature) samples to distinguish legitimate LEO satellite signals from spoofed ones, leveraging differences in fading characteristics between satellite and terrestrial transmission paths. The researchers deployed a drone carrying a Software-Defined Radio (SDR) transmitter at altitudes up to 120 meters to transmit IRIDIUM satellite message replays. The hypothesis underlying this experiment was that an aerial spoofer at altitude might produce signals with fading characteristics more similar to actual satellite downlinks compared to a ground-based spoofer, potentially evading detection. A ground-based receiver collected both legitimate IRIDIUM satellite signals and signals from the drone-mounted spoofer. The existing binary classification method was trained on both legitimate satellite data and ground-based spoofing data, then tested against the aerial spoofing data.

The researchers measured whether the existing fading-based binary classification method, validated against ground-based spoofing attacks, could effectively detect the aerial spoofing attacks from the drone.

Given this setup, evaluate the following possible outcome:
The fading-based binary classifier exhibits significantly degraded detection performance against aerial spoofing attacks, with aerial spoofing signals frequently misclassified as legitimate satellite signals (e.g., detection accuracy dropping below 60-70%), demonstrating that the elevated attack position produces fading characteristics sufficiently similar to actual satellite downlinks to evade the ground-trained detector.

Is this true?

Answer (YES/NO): YES